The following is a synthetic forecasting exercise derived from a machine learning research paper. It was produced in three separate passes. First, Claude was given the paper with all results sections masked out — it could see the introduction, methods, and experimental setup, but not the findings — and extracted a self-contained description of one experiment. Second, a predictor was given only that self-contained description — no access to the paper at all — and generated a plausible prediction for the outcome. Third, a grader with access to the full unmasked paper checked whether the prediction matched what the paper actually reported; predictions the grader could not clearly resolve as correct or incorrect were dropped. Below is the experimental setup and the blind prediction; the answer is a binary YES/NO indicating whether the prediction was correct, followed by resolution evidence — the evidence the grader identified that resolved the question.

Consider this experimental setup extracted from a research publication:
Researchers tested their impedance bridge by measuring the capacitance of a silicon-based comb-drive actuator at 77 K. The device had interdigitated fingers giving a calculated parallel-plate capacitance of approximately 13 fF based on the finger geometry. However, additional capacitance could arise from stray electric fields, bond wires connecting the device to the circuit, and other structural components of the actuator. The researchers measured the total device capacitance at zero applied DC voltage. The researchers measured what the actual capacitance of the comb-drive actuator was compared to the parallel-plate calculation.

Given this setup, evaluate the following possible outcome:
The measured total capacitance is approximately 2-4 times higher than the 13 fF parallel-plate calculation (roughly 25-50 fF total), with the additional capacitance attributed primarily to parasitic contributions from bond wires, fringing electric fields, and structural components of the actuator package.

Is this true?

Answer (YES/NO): NO